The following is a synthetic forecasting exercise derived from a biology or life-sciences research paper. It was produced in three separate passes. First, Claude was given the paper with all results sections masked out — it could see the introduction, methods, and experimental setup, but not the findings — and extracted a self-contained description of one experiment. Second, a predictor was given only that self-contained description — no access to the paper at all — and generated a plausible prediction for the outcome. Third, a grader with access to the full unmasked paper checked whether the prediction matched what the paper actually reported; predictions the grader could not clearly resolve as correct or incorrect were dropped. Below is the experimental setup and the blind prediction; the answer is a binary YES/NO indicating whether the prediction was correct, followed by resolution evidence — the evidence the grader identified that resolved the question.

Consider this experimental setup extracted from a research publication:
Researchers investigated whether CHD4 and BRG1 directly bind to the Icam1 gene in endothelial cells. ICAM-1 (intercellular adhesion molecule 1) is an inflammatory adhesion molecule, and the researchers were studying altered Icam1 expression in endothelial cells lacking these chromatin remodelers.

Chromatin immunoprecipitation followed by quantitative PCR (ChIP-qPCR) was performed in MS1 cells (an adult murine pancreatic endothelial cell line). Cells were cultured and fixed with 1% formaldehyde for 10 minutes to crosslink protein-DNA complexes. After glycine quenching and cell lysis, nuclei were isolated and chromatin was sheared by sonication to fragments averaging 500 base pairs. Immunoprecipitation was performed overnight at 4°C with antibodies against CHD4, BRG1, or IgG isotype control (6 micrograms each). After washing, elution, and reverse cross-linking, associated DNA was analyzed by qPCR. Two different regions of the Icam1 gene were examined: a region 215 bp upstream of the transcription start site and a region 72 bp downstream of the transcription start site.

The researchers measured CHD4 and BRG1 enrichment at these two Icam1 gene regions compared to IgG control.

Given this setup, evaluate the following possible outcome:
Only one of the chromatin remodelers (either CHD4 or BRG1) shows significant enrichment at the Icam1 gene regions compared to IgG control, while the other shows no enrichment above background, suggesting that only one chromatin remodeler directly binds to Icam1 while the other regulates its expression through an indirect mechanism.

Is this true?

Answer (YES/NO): NO